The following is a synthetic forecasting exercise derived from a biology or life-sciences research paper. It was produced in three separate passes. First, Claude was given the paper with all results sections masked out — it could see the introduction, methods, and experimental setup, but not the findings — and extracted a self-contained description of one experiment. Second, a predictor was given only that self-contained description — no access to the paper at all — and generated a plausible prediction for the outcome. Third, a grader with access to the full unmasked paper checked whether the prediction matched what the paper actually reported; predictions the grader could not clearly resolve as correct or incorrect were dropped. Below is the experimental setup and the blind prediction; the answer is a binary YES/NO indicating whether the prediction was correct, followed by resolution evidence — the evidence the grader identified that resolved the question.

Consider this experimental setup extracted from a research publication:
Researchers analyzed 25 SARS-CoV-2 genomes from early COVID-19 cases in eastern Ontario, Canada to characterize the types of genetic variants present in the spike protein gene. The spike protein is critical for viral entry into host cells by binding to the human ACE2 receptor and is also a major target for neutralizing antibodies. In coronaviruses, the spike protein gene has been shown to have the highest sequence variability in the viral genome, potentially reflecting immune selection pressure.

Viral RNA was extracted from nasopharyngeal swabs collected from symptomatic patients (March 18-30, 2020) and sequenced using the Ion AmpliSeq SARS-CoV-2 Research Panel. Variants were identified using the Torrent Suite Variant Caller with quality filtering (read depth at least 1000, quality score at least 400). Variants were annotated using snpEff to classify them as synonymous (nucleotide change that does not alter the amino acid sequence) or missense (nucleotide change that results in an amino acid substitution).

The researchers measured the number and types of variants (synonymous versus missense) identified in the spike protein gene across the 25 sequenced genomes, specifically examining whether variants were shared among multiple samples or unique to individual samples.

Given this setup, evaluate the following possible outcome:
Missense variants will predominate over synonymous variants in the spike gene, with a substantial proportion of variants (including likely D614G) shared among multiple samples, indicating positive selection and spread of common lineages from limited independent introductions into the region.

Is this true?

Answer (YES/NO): NO